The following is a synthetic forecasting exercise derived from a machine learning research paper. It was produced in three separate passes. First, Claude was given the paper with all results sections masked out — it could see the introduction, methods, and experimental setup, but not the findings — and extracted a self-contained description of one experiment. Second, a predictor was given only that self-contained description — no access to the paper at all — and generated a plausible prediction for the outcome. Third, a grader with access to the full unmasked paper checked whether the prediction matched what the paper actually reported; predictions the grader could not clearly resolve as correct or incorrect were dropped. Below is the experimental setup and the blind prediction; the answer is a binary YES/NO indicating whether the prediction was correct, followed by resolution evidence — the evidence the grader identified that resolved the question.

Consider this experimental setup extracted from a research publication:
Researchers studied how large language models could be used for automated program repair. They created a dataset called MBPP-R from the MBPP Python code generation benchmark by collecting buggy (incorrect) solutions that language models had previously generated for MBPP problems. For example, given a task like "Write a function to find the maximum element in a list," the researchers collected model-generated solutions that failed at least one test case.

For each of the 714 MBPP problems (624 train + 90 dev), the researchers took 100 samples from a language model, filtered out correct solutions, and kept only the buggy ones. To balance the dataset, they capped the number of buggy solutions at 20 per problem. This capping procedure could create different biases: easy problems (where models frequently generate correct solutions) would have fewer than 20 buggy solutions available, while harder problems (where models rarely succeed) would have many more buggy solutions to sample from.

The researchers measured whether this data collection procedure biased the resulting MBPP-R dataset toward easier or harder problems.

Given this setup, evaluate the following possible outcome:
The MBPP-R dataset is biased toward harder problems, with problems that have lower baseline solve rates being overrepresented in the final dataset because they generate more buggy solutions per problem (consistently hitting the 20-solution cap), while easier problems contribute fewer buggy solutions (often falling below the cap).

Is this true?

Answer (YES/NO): YES